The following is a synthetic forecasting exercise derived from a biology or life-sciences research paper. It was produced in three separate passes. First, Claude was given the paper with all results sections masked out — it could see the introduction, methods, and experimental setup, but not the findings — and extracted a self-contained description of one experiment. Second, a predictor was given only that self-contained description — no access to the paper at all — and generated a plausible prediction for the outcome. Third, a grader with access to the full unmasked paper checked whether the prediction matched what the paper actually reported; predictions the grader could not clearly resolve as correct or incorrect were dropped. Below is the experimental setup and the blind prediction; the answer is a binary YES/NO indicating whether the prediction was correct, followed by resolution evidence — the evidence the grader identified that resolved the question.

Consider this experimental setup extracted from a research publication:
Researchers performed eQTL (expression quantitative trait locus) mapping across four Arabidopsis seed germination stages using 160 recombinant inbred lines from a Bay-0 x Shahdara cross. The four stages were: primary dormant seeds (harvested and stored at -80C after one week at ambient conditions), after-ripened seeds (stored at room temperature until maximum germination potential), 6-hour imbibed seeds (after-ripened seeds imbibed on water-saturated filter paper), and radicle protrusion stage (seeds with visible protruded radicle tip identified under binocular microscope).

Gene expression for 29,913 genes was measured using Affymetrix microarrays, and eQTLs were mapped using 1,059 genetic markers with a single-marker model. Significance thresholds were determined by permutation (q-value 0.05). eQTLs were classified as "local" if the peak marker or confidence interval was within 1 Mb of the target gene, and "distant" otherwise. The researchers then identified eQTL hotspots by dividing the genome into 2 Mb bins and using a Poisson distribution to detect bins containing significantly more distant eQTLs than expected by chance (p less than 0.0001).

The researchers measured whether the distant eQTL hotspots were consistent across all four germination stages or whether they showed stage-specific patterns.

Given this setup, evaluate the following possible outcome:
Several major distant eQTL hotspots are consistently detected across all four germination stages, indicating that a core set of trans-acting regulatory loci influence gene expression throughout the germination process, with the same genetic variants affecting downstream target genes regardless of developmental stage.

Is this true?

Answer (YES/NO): NO